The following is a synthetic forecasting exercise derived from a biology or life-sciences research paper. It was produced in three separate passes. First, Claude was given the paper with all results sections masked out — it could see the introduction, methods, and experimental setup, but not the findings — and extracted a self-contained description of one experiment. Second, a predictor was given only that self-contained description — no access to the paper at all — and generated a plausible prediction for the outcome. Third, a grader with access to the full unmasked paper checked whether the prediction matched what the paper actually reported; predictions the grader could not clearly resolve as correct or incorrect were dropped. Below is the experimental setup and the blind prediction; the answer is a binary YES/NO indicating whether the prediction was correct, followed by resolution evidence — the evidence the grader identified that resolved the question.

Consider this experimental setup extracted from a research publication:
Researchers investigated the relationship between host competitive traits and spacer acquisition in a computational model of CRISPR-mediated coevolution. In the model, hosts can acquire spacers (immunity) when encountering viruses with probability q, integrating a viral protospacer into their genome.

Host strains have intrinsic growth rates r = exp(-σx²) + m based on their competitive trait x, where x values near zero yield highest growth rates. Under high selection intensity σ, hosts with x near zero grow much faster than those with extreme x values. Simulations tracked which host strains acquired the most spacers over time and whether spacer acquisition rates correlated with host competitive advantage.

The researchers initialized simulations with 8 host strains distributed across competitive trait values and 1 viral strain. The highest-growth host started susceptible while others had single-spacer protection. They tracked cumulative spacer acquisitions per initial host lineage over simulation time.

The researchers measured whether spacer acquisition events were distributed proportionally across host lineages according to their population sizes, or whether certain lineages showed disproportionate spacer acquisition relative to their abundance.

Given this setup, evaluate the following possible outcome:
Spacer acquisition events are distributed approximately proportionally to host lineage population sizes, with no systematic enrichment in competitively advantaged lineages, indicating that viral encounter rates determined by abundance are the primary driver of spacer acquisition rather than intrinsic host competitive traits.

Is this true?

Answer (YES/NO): NO